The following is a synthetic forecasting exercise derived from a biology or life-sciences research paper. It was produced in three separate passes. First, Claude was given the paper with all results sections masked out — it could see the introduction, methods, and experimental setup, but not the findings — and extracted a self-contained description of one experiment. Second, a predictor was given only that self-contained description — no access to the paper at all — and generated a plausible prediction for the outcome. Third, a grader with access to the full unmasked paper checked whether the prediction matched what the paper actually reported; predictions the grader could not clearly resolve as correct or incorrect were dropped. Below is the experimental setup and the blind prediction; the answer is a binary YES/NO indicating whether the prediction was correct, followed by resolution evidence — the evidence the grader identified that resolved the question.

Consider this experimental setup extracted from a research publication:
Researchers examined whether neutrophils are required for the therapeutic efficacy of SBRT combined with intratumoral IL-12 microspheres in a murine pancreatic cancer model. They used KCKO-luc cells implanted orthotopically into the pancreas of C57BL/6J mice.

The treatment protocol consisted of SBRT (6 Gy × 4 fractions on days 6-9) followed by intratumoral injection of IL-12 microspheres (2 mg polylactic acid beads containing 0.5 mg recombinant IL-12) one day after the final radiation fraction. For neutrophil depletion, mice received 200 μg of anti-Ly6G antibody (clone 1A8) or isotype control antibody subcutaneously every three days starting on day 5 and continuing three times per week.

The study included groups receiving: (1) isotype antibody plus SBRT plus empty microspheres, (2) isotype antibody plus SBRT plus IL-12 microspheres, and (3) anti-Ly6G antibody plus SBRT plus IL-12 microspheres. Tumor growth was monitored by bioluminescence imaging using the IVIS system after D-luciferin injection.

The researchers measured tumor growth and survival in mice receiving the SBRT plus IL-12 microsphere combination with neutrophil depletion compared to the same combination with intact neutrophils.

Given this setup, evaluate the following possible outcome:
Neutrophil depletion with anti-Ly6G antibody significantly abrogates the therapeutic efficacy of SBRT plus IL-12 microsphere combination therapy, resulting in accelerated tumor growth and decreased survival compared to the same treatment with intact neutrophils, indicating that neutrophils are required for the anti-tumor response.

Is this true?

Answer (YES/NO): YES